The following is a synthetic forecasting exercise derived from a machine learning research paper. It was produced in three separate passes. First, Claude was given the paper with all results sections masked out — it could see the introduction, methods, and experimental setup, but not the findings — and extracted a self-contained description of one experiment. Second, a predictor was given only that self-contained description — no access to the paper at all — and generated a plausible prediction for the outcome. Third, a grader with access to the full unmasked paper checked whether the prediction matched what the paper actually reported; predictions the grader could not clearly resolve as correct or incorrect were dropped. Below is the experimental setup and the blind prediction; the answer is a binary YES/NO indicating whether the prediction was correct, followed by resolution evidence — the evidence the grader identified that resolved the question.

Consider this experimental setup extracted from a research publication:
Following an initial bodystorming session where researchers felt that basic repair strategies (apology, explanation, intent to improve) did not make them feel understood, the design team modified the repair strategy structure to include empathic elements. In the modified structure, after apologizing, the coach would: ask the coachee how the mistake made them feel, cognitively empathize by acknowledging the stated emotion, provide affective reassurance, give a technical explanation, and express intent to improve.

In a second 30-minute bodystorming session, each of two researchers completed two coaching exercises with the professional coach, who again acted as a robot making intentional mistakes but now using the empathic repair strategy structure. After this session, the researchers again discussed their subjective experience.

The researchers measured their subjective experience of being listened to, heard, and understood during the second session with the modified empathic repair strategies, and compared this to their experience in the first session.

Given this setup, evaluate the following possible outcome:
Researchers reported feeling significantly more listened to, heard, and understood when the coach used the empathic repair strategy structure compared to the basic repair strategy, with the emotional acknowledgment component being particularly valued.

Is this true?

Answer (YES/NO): NO